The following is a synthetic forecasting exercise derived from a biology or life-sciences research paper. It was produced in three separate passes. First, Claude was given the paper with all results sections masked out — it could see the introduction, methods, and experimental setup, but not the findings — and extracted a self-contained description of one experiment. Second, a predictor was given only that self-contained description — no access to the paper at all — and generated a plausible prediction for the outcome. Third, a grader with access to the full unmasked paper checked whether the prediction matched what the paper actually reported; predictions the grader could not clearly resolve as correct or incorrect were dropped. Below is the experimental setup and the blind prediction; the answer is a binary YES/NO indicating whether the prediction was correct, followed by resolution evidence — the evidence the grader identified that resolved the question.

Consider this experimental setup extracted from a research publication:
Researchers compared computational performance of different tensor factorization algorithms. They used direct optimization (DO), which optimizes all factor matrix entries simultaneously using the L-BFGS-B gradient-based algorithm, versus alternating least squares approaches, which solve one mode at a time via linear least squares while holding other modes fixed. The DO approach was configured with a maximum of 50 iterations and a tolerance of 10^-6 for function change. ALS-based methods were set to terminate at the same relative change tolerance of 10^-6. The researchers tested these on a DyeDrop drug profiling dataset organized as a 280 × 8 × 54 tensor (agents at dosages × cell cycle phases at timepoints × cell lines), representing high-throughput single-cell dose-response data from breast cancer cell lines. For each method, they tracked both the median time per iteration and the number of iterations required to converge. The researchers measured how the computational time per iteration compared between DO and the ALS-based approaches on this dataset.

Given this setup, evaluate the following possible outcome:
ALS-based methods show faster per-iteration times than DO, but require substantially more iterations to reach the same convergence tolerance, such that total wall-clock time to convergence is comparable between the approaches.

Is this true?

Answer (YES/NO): NO